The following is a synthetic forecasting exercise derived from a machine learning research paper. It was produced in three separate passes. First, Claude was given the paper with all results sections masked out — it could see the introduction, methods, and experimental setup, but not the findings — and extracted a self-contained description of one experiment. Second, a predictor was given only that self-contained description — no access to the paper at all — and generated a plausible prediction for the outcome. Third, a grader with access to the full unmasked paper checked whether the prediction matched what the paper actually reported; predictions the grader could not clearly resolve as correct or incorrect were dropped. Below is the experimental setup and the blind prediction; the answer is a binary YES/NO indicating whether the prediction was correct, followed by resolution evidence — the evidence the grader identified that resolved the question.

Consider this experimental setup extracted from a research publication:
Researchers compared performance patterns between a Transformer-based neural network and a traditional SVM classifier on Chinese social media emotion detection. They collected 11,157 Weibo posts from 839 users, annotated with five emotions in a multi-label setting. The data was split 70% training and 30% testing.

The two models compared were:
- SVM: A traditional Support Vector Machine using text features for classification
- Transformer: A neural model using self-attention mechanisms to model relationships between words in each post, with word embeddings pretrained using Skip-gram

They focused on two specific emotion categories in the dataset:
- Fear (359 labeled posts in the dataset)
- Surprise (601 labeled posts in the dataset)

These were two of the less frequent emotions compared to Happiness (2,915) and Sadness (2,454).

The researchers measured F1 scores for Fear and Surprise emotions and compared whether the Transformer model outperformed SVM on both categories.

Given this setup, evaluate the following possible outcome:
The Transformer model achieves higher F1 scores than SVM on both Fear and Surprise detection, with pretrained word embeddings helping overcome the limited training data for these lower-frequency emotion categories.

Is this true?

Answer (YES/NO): NO